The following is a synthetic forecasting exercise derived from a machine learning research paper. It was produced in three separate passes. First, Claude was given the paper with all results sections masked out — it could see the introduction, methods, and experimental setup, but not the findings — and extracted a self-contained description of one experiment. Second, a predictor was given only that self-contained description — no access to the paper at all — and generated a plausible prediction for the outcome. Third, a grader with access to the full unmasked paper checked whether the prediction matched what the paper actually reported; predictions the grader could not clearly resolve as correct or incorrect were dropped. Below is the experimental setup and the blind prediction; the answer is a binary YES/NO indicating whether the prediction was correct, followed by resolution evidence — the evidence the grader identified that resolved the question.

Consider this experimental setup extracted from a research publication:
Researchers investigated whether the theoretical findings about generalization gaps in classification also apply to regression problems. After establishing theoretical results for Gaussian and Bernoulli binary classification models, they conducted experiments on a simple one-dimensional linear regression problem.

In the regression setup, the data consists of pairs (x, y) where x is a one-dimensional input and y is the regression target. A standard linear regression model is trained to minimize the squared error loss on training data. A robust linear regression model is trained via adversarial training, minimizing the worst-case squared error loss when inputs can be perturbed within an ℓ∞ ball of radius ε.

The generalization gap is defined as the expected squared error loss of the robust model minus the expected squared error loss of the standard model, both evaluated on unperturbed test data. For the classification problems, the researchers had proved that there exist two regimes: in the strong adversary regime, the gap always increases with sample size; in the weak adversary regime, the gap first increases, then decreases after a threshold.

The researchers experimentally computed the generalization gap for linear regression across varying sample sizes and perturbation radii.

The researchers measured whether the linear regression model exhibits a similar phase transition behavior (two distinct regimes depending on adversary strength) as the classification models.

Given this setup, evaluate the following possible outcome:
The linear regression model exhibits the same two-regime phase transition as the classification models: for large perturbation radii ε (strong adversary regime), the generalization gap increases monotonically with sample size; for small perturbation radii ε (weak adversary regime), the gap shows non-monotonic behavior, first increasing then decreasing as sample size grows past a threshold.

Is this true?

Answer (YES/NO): NO